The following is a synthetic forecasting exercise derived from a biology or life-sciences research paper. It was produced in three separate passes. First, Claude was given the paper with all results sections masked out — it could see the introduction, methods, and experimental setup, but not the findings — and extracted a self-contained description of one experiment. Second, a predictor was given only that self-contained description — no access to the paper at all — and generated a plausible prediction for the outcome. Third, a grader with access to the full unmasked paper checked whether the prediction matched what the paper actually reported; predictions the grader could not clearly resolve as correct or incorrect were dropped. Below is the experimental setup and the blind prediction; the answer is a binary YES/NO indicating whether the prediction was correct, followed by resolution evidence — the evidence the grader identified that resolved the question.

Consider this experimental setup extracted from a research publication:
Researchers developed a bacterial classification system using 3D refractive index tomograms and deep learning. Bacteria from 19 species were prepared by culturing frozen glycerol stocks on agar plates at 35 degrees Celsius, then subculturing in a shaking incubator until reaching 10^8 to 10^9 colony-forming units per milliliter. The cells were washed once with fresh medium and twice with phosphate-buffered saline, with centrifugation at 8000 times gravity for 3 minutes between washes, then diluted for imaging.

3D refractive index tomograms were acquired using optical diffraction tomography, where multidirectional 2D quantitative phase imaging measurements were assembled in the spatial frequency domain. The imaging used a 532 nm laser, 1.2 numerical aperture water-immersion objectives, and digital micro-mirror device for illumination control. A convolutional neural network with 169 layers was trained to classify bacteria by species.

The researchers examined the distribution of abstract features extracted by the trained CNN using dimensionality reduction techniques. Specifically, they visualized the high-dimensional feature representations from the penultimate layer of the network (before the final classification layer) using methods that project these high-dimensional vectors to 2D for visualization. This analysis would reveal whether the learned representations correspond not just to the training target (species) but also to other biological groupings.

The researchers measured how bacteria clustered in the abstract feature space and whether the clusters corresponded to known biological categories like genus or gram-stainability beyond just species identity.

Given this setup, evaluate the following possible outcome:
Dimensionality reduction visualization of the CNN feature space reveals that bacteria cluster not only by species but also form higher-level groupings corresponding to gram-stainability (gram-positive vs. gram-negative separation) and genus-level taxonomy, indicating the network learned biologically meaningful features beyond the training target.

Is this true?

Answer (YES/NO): NO